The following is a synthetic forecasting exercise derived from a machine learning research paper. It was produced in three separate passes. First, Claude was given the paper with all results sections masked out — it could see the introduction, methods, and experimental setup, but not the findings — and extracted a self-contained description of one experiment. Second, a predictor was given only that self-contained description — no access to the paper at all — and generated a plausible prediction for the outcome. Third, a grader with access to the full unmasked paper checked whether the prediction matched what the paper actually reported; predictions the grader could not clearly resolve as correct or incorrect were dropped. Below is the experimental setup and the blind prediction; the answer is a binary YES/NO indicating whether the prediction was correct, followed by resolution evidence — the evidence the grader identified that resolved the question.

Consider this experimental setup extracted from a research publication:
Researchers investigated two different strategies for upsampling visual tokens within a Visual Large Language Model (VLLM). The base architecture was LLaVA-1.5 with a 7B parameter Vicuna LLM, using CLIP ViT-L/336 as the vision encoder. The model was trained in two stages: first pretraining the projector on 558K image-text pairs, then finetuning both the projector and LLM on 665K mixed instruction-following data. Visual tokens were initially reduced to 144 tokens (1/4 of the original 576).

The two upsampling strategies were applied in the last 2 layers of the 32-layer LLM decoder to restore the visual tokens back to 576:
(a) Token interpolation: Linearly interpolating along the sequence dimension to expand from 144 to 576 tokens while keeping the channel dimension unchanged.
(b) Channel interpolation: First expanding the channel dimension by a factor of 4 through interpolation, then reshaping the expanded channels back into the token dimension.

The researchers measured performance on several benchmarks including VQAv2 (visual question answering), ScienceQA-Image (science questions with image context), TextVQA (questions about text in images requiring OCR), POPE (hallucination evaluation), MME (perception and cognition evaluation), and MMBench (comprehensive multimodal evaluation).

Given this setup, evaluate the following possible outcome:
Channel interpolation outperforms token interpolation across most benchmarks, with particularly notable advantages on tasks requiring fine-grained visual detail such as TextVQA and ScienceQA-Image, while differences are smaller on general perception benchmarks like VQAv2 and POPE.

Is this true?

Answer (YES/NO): NO